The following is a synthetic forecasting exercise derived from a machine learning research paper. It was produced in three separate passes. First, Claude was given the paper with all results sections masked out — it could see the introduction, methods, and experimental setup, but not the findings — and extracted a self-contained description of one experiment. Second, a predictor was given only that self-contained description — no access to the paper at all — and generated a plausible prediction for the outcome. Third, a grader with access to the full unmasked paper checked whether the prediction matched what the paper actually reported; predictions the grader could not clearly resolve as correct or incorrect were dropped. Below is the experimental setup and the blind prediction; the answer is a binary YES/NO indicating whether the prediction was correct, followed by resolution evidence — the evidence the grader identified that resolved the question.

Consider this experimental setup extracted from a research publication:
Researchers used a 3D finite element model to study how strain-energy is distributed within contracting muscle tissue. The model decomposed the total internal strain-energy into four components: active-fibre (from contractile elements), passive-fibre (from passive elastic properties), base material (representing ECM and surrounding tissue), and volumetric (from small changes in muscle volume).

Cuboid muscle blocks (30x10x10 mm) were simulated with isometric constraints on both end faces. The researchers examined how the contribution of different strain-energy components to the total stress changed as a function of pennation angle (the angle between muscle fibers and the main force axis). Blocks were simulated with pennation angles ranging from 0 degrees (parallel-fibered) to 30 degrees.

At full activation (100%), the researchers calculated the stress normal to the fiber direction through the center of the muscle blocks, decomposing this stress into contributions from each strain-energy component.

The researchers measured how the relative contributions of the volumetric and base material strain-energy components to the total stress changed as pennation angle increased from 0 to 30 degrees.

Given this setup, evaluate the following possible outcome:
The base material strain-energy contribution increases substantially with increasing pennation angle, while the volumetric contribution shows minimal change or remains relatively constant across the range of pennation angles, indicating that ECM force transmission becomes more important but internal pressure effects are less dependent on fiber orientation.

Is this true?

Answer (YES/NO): NO